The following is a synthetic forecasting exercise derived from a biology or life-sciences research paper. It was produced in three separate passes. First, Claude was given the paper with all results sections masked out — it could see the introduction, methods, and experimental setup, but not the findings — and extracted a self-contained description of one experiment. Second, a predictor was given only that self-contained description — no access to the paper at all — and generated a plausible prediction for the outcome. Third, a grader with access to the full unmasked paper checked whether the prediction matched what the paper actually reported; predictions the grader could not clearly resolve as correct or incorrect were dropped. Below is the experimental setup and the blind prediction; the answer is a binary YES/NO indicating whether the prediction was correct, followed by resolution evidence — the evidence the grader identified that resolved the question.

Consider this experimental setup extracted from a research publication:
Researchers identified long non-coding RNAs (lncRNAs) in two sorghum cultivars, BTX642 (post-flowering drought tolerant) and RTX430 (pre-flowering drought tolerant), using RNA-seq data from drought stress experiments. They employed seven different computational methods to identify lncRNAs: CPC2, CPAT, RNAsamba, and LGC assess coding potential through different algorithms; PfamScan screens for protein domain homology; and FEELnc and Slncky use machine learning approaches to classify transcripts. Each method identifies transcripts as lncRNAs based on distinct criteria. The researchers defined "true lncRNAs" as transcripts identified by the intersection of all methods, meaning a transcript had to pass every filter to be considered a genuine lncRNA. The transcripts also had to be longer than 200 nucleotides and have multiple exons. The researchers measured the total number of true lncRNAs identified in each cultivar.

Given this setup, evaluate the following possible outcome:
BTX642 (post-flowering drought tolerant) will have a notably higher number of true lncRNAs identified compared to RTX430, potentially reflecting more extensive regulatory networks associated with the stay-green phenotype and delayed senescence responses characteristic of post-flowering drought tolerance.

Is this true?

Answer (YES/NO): NO